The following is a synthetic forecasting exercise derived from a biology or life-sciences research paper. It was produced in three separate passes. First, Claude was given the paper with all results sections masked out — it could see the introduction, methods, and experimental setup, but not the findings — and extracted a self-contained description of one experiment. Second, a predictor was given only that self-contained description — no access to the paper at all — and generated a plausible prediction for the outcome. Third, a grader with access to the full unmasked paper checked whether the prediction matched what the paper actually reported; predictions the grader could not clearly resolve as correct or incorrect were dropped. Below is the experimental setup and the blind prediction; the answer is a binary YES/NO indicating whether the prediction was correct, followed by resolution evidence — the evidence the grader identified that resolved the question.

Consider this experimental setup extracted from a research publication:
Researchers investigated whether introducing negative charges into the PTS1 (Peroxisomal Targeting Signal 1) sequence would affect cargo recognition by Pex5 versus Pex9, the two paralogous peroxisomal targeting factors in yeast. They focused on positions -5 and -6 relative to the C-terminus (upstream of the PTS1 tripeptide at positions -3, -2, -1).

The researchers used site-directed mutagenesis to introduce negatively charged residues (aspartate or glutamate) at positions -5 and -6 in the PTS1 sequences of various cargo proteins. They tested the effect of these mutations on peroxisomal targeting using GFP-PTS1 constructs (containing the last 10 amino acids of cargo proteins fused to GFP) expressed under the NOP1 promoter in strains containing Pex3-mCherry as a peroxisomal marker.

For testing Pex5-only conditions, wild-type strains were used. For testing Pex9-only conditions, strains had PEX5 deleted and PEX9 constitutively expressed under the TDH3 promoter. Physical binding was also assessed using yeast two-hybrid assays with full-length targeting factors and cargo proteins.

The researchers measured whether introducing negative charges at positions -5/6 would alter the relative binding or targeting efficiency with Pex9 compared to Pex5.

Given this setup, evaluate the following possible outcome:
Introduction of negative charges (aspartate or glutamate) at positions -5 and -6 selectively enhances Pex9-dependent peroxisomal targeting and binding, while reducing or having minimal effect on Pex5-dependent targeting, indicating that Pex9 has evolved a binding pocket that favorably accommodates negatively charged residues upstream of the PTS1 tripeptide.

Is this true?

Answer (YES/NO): NO